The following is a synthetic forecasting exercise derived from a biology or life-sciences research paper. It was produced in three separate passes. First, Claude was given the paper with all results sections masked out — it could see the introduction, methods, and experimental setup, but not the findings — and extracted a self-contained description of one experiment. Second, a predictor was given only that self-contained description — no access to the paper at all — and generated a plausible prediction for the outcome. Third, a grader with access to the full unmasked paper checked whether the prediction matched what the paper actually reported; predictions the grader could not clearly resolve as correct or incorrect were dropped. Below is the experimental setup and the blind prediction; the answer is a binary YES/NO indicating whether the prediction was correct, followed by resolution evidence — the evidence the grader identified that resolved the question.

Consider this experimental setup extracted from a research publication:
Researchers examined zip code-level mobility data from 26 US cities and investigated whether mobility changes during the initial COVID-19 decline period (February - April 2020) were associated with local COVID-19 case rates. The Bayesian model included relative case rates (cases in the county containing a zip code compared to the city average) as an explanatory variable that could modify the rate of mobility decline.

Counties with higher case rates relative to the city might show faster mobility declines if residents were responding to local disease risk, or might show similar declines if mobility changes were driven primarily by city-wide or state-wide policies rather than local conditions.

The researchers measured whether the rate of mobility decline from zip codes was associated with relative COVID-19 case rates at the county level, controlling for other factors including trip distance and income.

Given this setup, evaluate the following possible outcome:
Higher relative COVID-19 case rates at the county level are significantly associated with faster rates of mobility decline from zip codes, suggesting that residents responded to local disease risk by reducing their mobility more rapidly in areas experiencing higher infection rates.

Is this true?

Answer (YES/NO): NO